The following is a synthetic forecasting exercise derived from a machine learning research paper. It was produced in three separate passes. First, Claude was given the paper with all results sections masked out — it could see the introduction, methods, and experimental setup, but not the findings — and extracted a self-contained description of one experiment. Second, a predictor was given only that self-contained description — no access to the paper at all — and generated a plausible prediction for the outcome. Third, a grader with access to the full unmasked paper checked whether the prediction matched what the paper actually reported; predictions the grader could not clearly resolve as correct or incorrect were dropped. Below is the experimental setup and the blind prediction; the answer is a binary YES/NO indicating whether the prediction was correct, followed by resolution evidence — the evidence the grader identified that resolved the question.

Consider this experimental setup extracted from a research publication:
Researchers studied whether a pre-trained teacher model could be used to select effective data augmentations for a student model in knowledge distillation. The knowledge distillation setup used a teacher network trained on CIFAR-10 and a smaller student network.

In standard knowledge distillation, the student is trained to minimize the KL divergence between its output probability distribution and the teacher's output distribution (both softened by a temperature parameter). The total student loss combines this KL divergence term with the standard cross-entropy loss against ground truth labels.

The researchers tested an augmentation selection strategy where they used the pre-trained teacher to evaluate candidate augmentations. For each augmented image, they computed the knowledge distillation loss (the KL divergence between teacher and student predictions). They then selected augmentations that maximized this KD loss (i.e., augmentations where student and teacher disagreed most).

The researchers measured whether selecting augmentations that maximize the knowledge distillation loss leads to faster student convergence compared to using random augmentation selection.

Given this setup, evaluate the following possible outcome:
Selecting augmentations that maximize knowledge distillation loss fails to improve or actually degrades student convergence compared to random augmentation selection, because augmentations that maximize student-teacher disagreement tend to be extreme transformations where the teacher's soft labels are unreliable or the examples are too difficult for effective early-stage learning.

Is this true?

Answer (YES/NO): YES